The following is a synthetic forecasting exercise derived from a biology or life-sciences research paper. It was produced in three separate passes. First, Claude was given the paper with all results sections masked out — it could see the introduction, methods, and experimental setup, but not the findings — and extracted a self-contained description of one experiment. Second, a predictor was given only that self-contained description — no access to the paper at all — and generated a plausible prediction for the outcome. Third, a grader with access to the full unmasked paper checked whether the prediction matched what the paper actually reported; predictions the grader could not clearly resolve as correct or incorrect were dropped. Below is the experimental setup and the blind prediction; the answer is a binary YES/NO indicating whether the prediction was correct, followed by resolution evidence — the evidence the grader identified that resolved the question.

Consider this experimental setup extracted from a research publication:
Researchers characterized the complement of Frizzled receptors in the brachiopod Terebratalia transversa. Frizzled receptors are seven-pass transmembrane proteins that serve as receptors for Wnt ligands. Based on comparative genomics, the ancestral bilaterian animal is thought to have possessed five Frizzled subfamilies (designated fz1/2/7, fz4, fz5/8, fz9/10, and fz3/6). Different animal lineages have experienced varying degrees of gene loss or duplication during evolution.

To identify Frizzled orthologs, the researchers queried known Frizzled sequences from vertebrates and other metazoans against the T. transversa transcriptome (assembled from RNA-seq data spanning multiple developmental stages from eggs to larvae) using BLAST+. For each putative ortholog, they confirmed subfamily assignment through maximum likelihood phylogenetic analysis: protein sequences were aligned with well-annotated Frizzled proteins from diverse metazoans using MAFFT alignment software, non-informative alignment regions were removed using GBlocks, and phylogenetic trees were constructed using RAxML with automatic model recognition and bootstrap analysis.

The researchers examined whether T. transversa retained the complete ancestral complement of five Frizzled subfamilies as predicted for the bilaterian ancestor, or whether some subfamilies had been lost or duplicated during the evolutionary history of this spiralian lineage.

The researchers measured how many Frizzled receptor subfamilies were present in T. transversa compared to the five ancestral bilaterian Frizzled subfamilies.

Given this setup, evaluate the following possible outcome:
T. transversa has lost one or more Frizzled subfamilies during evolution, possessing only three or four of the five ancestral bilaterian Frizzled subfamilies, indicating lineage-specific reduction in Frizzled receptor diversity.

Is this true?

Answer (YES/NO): NO